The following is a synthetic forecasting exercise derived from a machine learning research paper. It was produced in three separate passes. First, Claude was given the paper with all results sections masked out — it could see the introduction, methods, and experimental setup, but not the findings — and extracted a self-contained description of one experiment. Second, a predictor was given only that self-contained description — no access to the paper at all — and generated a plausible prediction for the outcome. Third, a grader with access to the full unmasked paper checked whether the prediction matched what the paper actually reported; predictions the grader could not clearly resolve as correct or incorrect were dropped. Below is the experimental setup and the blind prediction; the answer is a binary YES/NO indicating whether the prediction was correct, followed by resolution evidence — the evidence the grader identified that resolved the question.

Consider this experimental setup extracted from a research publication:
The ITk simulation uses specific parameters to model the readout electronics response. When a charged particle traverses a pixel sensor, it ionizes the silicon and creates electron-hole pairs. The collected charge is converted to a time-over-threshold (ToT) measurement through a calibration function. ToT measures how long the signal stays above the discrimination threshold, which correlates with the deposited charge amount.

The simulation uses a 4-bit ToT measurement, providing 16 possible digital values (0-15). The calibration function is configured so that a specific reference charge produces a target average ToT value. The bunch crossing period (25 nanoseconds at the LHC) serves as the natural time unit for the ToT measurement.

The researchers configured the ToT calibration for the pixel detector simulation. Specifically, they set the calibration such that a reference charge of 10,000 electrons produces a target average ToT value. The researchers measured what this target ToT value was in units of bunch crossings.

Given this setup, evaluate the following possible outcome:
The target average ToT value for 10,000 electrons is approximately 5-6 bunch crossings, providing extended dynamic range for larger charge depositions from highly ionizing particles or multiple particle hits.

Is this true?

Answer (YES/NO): NO